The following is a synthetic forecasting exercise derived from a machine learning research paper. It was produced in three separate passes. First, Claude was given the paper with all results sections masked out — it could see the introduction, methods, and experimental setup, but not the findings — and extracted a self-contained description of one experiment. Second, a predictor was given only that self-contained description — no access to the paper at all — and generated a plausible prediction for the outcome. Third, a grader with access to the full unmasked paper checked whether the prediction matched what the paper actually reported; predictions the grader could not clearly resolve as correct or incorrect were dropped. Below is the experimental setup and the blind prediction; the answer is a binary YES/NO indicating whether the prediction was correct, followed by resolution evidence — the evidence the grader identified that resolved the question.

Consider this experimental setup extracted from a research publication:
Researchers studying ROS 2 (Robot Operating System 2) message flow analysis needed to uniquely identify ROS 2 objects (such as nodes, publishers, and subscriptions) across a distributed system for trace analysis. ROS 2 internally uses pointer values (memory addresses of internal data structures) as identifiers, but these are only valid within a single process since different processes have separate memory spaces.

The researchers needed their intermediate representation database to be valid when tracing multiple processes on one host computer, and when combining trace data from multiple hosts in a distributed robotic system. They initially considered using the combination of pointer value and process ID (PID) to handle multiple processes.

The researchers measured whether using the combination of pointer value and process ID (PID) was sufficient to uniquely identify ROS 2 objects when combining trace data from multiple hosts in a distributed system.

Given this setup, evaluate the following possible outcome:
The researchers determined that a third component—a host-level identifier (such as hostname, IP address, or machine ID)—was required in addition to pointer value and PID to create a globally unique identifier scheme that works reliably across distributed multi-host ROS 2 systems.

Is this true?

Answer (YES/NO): YES